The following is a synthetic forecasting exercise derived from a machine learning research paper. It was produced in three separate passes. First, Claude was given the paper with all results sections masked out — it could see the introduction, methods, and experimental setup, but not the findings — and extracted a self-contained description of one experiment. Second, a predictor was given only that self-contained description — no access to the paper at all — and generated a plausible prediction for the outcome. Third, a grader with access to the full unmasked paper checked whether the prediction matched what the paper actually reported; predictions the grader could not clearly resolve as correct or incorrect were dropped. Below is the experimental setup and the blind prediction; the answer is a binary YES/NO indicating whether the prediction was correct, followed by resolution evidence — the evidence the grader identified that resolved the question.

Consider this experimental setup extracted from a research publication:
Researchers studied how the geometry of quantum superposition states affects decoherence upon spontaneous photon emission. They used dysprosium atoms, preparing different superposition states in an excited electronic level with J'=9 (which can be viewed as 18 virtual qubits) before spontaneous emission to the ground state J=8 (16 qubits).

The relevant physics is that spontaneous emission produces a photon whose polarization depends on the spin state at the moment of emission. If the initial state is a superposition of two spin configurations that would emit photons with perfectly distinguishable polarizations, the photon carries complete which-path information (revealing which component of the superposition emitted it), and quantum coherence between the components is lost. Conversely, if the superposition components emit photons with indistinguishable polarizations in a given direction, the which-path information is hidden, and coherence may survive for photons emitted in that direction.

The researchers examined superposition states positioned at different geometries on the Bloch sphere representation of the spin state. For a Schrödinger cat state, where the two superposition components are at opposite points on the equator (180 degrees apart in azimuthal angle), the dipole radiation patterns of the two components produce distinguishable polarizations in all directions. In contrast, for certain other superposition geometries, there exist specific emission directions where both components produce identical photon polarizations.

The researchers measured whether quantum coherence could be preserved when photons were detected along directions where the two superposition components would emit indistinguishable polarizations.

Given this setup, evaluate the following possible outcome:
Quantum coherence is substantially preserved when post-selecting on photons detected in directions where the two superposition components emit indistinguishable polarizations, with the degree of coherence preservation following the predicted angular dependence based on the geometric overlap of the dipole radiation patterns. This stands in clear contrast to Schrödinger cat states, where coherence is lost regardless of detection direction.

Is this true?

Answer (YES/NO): NO